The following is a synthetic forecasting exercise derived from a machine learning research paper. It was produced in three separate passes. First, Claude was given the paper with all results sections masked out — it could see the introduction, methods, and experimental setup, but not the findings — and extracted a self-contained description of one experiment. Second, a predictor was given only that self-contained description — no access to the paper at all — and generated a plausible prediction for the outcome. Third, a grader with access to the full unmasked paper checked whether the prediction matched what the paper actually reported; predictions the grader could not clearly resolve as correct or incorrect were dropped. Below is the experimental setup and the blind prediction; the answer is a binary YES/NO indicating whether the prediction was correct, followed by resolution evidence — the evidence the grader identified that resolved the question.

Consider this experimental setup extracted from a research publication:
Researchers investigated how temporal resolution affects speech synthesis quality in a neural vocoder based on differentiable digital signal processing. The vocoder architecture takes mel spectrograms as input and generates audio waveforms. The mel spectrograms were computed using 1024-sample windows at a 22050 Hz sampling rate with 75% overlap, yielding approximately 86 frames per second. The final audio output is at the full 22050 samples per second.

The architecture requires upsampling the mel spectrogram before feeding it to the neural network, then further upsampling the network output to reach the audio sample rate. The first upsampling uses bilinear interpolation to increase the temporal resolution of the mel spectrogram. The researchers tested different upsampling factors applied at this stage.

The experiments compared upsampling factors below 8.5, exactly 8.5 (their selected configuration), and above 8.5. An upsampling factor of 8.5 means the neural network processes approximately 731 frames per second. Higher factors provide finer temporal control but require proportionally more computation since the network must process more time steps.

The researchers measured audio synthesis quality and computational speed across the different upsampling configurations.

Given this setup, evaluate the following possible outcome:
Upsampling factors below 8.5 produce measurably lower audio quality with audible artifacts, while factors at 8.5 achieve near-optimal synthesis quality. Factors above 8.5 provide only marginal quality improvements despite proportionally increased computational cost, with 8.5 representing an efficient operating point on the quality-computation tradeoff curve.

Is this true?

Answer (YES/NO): NO